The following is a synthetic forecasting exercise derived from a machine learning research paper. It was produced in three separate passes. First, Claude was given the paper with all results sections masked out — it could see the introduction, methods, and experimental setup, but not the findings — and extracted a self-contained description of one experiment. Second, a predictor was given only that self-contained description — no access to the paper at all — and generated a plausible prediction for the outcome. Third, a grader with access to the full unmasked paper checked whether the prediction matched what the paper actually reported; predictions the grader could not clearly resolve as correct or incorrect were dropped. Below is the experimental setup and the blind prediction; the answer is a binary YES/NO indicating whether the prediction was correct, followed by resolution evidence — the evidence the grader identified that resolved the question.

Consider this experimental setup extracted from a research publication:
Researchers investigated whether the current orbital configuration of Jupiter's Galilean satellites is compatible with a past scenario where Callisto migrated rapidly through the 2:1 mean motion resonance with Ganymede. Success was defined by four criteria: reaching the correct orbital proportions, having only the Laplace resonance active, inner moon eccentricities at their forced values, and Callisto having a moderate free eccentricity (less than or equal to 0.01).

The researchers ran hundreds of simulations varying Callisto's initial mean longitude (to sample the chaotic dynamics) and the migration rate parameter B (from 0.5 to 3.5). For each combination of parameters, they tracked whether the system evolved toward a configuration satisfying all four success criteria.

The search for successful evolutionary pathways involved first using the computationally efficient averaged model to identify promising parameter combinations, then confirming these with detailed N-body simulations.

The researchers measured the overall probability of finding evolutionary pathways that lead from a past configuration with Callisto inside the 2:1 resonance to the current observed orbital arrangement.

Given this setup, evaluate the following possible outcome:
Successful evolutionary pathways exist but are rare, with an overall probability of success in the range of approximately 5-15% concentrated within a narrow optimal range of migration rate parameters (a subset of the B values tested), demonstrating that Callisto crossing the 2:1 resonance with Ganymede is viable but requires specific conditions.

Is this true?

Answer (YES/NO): NO